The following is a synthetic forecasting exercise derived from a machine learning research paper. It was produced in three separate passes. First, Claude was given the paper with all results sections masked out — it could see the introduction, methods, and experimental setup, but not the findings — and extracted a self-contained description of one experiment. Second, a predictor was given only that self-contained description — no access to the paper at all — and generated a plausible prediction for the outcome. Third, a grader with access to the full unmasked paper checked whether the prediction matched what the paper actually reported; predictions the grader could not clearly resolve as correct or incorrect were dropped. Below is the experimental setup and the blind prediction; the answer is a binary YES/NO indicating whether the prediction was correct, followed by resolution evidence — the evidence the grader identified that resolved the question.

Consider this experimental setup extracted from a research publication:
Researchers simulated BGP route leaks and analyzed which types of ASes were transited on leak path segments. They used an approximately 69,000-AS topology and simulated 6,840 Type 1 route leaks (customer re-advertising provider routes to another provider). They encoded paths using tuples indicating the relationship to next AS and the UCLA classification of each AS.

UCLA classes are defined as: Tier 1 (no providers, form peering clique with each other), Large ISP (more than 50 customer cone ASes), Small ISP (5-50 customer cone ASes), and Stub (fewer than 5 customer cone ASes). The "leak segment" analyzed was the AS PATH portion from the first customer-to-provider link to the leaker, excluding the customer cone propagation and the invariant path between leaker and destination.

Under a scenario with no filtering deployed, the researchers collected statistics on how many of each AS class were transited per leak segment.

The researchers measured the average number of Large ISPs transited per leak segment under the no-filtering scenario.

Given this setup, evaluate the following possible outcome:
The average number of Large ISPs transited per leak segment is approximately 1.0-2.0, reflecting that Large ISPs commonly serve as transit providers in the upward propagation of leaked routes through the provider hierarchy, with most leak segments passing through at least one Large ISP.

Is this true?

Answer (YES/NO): NO